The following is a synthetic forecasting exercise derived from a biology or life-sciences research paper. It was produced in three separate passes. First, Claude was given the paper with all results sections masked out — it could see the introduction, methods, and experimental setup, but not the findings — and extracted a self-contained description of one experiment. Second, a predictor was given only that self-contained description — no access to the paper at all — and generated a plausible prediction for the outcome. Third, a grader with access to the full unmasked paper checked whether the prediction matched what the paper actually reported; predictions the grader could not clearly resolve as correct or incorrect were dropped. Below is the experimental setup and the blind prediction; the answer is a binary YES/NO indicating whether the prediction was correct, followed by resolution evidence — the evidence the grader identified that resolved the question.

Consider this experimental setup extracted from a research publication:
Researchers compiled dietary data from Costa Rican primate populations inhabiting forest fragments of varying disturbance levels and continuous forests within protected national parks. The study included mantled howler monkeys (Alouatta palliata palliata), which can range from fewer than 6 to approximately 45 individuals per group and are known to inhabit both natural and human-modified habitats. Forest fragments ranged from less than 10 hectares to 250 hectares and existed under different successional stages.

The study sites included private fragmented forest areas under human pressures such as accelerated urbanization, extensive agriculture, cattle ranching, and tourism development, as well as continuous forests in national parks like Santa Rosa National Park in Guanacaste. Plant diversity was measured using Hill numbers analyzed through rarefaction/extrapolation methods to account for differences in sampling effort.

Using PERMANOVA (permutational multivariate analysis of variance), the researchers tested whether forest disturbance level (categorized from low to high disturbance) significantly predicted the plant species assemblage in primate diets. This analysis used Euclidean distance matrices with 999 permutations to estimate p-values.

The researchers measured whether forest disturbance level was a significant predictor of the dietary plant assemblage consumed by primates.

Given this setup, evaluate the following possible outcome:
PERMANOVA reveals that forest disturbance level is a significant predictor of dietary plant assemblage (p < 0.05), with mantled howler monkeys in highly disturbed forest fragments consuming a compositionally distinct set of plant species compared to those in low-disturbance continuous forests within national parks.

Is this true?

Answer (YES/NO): NO